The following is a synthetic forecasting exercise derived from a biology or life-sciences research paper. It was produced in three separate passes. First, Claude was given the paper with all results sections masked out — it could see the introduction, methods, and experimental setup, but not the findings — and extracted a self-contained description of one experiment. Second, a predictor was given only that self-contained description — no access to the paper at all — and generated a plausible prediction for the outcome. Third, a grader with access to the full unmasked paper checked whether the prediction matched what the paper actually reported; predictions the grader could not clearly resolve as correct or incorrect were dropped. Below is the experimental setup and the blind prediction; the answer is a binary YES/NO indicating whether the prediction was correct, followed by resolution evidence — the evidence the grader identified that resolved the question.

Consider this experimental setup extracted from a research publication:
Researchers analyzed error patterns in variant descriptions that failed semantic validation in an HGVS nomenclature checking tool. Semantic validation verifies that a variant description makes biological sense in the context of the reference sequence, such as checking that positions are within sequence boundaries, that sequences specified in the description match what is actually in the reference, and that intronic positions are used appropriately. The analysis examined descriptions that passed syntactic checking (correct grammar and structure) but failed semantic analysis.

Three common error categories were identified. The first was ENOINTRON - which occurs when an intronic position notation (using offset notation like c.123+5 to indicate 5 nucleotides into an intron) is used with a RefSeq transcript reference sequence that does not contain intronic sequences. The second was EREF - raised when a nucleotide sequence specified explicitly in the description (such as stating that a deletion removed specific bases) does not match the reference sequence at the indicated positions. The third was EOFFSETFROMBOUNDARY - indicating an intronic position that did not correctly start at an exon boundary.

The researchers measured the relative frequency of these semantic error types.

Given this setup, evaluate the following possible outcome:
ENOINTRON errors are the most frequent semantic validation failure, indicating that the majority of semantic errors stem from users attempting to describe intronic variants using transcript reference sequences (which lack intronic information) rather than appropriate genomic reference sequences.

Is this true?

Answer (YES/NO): NO